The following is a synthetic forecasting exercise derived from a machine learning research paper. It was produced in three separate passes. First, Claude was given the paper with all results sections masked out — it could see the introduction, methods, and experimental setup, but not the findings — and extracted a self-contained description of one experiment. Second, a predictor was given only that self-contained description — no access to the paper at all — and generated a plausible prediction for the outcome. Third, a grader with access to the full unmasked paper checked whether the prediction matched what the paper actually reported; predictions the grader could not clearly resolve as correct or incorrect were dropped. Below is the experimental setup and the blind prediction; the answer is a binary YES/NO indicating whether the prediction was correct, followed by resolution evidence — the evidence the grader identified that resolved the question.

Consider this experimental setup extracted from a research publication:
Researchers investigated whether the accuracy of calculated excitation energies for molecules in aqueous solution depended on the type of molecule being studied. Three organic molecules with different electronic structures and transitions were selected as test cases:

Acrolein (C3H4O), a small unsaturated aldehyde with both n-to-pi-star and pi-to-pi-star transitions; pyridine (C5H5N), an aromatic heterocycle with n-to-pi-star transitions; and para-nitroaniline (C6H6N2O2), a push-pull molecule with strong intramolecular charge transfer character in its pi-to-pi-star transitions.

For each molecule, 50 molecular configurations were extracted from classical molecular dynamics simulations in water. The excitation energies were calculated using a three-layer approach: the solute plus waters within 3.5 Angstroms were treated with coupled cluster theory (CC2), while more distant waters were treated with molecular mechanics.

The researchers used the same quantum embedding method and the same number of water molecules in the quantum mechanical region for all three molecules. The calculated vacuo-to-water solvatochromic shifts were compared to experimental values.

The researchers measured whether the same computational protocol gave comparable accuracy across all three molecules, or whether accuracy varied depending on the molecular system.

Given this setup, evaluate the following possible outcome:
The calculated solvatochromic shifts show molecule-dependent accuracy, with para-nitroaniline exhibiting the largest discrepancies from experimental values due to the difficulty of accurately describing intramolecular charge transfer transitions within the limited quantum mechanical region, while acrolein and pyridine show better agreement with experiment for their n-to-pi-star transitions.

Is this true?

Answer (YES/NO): NO